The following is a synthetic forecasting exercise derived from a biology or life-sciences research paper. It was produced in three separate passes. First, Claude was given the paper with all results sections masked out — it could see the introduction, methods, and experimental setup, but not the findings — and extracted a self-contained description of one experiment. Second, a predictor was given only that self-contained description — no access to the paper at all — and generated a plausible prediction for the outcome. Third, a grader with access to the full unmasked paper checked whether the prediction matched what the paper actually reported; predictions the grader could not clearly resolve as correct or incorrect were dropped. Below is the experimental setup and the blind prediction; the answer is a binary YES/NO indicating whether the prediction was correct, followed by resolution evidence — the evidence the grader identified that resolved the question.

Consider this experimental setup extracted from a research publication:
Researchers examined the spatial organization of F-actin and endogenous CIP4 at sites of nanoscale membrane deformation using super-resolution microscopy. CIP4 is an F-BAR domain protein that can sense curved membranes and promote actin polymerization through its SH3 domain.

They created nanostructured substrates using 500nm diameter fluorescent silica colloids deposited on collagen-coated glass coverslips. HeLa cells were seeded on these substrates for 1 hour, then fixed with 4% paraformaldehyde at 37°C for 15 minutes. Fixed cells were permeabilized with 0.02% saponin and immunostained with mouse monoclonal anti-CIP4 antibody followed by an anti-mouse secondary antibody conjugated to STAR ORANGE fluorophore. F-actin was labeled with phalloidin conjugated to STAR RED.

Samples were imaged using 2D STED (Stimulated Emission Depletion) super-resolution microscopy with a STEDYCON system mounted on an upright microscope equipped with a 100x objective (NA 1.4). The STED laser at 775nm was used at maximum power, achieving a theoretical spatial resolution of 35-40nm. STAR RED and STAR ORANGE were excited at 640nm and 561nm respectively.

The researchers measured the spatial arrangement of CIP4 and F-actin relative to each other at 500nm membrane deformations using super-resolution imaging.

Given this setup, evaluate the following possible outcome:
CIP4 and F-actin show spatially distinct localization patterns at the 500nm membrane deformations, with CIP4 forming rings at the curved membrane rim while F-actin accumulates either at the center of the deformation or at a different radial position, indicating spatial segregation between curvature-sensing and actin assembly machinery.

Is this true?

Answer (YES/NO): NO